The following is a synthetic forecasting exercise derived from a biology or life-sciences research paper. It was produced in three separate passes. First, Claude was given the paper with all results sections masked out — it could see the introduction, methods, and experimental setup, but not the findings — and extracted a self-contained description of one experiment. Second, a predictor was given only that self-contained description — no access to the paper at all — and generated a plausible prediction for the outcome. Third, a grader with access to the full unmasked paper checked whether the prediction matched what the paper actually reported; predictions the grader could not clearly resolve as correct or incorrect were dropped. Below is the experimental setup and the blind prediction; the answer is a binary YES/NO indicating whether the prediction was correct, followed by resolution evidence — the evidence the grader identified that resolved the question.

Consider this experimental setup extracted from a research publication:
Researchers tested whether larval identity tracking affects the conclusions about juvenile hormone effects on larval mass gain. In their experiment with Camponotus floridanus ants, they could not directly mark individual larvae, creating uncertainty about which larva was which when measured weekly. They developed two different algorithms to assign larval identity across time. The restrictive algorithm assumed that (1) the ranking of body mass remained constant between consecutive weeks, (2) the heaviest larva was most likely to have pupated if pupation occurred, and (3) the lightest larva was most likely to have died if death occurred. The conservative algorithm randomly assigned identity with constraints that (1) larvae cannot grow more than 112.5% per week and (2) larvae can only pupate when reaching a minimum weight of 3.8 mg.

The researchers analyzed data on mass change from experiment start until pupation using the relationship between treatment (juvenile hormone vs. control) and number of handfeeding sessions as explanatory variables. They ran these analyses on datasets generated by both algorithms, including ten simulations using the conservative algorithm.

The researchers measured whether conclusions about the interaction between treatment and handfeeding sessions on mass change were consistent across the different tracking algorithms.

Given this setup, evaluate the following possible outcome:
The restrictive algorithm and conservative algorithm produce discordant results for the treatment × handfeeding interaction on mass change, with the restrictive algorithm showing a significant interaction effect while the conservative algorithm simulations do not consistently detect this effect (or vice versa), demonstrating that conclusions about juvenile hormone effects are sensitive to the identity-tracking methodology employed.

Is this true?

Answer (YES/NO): NO